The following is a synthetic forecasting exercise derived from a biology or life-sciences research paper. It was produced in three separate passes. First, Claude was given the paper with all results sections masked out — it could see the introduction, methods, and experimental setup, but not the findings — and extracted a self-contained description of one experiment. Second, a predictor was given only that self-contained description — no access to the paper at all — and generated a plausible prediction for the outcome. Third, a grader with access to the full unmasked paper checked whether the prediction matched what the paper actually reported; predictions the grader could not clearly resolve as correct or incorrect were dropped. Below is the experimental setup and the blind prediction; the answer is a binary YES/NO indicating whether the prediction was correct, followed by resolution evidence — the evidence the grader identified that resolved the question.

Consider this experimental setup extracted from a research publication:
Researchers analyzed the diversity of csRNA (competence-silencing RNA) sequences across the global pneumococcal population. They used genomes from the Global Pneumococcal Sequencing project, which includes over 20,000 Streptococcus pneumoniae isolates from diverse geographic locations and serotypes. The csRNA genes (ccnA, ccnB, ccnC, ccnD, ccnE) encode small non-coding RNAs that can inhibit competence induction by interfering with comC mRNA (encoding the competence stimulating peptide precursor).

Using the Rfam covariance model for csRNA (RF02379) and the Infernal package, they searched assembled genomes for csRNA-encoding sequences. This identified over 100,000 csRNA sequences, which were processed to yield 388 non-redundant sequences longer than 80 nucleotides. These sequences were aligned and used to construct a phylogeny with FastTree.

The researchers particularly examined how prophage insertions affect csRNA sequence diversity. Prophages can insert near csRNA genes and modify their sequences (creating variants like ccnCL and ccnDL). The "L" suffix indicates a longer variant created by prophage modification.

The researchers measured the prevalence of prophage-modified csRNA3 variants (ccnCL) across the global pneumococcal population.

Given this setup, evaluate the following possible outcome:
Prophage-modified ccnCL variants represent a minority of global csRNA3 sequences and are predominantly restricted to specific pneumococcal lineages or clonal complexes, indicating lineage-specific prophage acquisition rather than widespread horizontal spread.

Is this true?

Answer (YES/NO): NO